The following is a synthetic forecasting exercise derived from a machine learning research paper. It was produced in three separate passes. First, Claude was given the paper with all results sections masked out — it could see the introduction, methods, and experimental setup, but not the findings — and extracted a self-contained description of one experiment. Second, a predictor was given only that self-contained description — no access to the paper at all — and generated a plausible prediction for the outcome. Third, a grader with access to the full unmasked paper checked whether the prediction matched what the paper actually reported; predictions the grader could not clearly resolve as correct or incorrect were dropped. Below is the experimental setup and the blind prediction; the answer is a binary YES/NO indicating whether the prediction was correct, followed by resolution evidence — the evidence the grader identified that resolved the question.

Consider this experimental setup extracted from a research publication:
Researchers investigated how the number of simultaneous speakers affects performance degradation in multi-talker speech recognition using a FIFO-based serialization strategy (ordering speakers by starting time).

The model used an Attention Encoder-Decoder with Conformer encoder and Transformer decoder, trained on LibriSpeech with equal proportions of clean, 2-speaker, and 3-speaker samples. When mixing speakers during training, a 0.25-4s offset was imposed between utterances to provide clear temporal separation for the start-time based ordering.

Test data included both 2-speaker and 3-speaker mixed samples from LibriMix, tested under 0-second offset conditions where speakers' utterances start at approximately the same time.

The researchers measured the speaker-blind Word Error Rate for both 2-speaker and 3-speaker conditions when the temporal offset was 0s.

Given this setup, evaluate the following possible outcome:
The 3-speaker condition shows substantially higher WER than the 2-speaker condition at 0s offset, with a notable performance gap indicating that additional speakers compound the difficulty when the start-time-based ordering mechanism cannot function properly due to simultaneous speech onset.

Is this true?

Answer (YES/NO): YES